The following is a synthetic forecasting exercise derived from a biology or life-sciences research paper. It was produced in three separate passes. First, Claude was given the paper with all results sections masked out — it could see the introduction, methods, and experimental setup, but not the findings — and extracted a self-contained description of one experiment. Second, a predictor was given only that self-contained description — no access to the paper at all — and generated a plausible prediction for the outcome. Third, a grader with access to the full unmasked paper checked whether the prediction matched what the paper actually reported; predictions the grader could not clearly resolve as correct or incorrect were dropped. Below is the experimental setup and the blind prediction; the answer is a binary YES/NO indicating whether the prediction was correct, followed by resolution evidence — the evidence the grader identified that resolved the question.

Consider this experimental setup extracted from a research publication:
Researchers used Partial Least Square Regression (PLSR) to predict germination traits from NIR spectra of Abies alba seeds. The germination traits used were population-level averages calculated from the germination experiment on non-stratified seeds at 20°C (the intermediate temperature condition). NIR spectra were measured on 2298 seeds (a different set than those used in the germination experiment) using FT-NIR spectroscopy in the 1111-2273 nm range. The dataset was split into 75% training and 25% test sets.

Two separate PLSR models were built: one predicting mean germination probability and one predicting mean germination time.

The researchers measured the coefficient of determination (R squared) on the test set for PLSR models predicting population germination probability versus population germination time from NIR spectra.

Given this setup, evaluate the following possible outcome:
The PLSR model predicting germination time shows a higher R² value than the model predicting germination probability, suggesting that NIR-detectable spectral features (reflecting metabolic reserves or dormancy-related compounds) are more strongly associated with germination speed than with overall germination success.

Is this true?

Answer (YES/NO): YES